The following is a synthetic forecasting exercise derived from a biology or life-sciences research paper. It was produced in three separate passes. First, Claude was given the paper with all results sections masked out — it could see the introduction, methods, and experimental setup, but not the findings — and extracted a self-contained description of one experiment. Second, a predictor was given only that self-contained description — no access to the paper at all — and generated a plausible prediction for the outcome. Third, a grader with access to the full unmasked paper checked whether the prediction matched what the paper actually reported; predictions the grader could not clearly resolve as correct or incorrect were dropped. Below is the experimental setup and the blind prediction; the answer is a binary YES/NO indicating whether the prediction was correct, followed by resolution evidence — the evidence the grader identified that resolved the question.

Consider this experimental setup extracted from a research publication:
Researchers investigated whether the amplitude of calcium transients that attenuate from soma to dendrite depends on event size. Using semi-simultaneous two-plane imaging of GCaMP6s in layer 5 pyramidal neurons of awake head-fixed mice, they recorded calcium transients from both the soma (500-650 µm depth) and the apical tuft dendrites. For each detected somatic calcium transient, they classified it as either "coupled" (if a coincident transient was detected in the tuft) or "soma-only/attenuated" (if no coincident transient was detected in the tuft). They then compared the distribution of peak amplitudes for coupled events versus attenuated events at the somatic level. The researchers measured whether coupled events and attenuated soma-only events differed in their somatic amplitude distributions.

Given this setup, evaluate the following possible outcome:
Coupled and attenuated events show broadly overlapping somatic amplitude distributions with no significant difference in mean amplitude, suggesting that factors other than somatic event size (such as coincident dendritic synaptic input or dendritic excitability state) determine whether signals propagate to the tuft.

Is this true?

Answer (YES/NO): NO